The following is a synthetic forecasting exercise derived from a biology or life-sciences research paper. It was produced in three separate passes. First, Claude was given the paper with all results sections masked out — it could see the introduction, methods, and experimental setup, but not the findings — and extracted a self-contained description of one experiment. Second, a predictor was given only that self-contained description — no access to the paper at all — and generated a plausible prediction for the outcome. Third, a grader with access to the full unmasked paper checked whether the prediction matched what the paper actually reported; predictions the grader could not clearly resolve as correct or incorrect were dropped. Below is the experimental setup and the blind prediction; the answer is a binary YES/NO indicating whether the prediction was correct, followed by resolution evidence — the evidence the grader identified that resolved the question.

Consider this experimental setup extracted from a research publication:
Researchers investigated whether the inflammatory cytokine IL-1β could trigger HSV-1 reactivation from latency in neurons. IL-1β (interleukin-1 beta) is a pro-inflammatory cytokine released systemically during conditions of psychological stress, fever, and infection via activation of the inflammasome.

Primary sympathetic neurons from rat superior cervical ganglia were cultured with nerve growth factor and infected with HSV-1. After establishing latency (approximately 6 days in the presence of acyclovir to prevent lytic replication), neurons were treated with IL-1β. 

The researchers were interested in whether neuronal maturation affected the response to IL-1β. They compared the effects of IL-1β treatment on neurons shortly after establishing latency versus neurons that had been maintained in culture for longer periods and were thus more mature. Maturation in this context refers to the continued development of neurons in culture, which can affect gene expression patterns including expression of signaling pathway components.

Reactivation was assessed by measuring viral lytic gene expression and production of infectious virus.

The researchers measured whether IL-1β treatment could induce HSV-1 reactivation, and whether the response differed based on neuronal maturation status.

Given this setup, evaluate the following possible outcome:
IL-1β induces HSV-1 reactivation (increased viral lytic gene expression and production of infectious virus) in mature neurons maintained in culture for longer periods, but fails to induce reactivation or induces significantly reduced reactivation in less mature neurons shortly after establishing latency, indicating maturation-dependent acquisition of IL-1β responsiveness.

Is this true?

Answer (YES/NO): YES